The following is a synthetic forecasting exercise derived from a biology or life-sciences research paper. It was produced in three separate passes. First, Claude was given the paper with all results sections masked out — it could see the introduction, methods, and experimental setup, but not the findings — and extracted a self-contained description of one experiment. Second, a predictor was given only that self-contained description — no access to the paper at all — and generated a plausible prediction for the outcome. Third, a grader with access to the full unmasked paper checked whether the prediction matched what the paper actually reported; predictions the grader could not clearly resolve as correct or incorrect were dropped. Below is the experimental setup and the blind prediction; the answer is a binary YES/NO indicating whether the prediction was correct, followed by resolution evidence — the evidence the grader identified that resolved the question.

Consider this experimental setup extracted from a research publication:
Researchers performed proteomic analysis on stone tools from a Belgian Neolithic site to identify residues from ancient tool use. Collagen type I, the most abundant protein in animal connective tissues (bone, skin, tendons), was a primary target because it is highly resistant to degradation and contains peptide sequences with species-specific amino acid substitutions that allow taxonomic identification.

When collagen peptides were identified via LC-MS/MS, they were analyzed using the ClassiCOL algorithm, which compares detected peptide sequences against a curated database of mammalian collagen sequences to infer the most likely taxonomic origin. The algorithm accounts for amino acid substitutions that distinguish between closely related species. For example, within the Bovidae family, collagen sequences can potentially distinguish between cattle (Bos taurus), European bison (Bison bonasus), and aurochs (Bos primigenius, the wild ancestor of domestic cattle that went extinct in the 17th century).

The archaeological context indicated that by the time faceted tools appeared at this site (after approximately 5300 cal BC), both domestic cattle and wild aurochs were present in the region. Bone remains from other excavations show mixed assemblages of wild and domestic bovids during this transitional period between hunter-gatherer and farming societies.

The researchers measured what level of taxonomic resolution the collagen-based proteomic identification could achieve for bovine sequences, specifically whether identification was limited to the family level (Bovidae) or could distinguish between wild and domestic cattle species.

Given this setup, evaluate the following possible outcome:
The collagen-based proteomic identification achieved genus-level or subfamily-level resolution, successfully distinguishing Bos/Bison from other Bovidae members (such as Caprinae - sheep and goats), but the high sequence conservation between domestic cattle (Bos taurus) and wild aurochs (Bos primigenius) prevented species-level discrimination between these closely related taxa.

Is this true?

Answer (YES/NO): YES